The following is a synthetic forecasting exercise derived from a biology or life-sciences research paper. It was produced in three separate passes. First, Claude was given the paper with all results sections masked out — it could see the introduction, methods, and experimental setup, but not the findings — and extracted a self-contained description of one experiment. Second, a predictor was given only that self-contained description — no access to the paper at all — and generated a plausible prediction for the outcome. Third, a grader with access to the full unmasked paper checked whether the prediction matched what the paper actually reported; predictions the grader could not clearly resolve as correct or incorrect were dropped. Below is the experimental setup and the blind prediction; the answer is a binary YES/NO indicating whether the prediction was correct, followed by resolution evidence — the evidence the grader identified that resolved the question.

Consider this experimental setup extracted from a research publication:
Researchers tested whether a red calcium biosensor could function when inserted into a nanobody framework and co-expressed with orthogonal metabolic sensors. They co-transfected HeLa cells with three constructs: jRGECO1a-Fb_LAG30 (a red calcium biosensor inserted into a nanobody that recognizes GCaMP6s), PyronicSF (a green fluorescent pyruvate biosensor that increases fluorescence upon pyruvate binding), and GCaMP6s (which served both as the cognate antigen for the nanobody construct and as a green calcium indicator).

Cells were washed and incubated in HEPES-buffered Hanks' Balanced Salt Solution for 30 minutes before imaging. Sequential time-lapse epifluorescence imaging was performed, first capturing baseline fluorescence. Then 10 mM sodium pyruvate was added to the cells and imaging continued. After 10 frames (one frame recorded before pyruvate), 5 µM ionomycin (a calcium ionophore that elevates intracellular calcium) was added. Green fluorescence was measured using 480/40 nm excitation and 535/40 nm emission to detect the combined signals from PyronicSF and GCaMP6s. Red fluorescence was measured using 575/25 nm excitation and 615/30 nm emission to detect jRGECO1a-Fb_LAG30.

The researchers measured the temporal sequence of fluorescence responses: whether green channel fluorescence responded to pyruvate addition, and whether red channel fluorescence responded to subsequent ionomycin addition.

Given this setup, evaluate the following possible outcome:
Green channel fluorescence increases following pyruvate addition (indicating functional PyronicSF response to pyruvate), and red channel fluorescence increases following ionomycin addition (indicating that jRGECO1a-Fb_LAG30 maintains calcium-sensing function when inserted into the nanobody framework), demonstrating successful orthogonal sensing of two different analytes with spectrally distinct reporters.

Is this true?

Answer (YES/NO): YES